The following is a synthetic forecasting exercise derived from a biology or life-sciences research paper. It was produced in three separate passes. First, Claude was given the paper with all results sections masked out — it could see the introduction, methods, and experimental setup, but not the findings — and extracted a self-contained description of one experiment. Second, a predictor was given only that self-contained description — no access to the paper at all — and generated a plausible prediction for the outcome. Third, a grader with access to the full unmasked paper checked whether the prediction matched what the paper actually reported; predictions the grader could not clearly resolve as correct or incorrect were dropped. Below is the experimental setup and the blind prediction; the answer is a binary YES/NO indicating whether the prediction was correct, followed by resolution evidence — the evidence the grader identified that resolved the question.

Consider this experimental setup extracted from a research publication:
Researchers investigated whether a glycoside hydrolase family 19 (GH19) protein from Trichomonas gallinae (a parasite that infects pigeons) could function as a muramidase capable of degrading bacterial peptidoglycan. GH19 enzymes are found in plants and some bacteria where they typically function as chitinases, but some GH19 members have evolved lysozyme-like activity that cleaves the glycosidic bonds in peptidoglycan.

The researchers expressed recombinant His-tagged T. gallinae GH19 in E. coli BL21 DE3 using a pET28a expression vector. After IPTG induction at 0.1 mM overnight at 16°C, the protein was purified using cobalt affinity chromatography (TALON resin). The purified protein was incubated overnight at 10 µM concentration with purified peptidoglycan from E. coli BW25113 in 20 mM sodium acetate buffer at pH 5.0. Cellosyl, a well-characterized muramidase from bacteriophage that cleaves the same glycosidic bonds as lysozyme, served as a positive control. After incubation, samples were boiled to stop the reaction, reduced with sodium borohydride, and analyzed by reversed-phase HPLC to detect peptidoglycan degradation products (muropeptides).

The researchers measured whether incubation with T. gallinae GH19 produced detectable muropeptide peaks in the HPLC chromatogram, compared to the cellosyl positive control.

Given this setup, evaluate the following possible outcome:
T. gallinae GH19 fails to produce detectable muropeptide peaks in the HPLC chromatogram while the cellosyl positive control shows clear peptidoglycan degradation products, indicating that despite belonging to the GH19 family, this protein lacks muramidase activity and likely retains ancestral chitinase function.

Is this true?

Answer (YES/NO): NO